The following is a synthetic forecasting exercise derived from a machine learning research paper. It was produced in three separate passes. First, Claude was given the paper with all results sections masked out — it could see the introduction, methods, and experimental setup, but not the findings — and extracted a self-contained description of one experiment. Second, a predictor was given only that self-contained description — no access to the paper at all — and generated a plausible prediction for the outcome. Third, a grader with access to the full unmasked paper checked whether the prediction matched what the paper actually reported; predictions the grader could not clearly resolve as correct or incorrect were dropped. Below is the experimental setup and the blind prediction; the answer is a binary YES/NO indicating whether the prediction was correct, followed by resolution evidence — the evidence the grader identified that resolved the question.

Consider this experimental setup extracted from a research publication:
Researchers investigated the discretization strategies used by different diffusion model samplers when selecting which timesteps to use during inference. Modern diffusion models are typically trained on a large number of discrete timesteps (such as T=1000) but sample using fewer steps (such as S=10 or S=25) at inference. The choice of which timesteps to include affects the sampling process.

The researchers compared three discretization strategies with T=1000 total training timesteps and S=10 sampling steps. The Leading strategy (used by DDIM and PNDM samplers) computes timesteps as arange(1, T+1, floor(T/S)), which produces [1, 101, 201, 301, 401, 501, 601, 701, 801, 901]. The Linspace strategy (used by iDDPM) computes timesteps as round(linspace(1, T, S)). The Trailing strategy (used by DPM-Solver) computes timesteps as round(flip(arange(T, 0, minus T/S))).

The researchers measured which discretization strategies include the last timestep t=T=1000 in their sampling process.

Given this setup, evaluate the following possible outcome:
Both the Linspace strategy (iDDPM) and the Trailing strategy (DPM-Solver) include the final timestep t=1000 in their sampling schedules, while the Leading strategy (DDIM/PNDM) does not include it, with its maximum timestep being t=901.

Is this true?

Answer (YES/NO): YES